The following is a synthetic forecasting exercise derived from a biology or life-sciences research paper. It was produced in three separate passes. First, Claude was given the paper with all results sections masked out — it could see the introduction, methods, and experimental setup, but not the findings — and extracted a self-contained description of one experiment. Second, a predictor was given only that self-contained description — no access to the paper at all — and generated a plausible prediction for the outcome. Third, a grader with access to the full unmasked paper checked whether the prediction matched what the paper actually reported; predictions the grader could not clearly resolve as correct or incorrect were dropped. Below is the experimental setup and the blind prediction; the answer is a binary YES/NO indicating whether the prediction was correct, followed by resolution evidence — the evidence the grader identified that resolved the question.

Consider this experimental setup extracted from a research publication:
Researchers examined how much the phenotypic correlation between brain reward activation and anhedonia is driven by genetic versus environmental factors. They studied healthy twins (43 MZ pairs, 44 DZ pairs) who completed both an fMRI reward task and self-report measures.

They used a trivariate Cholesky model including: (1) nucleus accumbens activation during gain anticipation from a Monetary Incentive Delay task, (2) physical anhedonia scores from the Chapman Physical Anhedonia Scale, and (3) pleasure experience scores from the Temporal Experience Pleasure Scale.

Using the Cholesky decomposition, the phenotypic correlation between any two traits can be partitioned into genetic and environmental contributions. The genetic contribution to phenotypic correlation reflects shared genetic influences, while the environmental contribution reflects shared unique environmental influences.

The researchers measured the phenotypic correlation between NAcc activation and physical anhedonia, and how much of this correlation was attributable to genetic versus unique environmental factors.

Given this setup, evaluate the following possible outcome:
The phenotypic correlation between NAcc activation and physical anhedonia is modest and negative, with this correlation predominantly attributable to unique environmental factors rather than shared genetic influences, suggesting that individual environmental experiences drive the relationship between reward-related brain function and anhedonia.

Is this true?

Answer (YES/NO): NO